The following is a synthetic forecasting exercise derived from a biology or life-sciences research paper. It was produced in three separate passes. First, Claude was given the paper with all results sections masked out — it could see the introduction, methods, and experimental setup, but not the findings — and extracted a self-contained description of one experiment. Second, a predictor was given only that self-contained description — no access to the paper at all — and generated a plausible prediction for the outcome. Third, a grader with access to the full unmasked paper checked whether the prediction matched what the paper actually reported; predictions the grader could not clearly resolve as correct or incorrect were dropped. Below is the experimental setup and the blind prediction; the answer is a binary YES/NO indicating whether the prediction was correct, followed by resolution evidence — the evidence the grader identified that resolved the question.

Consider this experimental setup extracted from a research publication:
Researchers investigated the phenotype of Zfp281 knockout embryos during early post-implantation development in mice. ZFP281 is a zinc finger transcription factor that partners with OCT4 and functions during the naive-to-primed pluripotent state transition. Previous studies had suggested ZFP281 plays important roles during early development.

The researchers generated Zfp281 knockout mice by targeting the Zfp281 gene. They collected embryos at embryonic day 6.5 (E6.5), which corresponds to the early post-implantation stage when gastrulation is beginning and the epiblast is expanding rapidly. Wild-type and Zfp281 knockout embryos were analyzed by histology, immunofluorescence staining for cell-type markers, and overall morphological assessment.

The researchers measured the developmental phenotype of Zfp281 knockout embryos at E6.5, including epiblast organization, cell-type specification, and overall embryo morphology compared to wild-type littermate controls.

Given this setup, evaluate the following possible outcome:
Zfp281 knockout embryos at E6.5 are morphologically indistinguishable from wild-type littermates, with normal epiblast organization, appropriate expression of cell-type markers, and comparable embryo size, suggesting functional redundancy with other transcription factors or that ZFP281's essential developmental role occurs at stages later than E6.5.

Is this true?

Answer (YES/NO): NO